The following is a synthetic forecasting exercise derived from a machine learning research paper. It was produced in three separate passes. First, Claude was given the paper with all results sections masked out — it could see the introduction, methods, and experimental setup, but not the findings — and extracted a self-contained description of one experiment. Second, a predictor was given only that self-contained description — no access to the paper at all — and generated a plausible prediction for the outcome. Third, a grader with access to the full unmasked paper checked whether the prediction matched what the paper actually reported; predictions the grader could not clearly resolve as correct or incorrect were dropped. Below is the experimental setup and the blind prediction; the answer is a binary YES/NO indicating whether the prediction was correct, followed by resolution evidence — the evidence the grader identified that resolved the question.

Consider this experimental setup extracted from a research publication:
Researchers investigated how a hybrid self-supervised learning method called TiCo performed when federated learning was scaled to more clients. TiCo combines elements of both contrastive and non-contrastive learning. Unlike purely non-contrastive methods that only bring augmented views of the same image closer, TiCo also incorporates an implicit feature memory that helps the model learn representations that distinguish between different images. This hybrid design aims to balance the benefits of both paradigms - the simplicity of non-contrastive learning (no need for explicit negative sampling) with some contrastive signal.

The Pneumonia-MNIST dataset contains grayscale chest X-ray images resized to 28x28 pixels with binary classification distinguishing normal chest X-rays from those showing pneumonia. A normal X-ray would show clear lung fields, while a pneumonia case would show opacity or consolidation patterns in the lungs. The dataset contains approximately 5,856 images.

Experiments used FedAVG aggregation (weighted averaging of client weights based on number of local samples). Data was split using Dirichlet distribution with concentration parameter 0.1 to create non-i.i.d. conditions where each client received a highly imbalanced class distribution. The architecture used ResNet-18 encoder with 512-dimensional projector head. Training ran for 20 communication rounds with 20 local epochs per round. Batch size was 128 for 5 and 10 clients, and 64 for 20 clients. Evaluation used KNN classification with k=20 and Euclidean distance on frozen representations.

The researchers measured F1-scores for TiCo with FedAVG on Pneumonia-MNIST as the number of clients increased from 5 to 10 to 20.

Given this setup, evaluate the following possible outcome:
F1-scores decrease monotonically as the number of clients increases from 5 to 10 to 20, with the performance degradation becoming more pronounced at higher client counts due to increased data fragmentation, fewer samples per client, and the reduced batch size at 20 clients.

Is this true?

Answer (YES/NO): NO